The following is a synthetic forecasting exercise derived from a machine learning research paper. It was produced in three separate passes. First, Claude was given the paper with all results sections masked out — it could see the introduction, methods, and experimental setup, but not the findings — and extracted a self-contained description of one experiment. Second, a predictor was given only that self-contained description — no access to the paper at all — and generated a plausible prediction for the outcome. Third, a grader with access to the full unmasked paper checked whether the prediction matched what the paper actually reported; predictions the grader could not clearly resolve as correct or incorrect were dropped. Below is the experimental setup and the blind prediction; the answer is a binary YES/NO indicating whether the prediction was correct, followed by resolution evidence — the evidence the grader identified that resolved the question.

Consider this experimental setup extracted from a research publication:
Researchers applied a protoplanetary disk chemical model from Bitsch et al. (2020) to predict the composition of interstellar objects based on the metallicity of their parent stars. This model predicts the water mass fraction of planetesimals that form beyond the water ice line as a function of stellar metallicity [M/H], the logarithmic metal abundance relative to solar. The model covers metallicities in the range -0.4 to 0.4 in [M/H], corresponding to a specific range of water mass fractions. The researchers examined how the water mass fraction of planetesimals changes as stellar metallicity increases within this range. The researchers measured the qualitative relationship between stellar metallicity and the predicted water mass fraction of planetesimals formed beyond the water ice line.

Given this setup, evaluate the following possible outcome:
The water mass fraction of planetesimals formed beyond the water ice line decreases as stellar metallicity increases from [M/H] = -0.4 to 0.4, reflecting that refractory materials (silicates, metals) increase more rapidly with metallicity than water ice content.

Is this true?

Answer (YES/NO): YES